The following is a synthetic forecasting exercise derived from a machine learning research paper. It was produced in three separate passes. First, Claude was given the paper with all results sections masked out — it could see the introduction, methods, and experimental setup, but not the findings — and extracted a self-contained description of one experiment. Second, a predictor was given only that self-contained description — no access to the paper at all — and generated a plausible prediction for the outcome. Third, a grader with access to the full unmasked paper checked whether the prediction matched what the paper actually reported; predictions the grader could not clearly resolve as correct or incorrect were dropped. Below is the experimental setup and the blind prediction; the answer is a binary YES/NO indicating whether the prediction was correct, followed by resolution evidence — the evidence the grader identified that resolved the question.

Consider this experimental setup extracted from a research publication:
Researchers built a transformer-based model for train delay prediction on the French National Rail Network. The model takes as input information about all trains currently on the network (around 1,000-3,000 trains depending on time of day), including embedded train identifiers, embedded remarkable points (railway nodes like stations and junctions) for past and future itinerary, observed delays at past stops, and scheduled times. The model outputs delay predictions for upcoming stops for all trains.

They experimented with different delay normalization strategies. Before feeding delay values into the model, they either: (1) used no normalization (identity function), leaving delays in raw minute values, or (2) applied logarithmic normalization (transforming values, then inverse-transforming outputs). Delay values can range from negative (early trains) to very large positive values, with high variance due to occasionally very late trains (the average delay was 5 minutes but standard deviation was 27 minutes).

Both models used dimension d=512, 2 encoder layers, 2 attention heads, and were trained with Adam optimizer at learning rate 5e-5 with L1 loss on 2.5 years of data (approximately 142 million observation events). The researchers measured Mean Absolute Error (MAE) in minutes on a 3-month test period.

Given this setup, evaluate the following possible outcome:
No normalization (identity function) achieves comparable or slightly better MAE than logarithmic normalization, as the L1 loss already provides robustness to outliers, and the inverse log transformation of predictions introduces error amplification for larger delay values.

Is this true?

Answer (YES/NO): NO